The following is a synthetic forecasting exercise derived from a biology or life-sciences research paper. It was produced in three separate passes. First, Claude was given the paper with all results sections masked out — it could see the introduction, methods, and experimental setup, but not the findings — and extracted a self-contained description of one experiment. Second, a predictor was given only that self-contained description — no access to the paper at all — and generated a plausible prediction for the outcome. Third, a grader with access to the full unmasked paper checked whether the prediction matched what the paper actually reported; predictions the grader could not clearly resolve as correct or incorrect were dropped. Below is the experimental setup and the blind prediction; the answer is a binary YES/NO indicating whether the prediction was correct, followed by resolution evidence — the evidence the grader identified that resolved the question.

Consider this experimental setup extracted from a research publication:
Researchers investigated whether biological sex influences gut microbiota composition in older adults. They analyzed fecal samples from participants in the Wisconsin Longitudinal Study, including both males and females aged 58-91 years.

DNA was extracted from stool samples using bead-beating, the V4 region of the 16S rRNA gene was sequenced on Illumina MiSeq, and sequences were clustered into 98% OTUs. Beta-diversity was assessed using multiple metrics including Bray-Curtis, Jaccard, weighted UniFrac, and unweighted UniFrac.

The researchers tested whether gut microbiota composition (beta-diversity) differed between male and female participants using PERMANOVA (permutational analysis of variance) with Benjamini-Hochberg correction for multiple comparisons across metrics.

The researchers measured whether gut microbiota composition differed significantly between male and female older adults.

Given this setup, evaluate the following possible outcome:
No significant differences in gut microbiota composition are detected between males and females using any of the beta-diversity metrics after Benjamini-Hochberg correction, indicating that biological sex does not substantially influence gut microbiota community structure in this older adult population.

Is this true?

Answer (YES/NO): NO